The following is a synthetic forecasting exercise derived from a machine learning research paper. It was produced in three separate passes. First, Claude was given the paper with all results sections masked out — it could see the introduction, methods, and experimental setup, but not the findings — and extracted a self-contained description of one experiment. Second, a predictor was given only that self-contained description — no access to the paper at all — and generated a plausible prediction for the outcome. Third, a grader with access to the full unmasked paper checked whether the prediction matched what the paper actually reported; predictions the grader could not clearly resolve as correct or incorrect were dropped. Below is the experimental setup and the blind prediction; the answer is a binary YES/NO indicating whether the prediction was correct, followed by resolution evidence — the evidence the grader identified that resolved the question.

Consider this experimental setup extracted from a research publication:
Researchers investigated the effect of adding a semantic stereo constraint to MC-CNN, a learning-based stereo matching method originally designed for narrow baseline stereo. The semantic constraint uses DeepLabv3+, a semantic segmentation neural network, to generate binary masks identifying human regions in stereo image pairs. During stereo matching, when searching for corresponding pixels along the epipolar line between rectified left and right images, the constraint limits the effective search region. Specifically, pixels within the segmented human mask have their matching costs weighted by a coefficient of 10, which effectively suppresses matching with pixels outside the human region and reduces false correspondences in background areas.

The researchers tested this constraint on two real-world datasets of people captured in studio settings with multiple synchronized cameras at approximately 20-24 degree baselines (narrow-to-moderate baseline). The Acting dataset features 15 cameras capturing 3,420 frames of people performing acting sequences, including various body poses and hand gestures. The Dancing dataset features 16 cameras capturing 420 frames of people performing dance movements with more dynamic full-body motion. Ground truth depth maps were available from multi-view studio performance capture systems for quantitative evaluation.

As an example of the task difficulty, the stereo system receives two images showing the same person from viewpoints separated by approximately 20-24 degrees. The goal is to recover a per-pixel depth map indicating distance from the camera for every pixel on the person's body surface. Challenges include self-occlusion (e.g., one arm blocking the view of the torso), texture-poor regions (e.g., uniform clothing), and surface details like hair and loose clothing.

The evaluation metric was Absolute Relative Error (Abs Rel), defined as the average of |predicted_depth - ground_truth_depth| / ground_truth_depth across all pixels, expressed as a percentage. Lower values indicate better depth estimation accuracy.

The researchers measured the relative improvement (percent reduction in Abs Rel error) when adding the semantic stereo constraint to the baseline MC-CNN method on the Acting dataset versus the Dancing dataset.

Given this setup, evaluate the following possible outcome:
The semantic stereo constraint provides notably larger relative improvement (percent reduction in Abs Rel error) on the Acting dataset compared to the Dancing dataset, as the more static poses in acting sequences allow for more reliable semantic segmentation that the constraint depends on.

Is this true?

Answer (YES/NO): YES